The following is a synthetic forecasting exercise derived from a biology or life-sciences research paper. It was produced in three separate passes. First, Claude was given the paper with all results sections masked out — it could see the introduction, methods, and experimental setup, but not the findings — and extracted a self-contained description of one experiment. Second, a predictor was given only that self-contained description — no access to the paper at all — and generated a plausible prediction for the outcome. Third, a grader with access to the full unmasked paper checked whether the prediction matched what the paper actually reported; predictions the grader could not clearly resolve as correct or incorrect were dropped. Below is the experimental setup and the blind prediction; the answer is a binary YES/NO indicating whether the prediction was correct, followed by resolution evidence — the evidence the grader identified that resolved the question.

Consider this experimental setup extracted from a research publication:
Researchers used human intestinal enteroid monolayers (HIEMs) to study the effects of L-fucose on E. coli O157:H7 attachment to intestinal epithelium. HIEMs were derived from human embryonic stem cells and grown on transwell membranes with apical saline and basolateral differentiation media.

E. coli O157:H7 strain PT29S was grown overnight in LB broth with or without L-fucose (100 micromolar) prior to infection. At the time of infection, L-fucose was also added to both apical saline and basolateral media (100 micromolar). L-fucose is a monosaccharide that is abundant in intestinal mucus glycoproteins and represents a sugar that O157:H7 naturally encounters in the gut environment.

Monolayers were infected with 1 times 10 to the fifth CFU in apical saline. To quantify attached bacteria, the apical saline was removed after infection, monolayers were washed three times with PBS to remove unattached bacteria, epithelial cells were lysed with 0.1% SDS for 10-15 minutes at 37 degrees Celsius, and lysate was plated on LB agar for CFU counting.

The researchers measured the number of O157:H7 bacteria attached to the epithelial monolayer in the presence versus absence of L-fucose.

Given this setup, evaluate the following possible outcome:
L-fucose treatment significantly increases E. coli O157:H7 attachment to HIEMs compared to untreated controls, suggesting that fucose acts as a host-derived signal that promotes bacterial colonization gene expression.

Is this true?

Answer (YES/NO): NO